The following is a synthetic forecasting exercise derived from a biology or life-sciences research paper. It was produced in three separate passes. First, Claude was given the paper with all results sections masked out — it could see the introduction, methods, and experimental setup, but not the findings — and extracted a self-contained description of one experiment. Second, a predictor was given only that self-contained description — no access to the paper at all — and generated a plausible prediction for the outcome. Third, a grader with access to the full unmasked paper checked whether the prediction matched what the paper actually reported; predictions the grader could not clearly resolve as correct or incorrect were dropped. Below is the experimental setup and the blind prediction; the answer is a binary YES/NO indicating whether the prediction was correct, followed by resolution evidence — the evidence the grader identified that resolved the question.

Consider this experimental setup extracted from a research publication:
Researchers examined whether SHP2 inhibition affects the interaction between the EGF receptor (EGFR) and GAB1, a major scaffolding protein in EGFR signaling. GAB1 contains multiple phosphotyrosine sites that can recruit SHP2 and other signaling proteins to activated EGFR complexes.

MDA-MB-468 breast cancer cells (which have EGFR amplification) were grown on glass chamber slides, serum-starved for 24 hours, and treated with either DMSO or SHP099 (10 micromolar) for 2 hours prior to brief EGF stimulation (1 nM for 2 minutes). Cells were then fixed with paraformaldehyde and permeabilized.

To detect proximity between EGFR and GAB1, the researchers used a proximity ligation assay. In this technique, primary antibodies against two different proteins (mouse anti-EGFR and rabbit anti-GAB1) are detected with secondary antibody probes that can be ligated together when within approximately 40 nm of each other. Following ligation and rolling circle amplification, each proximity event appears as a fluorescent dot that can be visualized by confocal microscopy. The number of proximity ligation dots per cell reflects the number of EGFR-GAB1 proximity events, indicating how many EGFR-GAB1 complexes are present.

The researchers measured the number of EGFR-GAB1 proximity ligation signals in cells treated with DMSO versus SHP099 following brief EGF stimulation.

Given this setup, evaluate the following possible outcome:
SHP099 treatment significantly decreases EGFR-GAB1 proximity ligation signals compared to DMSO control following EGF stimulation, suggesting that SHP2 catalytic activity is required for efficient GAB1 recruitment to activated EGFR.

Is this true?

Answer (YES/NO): NO